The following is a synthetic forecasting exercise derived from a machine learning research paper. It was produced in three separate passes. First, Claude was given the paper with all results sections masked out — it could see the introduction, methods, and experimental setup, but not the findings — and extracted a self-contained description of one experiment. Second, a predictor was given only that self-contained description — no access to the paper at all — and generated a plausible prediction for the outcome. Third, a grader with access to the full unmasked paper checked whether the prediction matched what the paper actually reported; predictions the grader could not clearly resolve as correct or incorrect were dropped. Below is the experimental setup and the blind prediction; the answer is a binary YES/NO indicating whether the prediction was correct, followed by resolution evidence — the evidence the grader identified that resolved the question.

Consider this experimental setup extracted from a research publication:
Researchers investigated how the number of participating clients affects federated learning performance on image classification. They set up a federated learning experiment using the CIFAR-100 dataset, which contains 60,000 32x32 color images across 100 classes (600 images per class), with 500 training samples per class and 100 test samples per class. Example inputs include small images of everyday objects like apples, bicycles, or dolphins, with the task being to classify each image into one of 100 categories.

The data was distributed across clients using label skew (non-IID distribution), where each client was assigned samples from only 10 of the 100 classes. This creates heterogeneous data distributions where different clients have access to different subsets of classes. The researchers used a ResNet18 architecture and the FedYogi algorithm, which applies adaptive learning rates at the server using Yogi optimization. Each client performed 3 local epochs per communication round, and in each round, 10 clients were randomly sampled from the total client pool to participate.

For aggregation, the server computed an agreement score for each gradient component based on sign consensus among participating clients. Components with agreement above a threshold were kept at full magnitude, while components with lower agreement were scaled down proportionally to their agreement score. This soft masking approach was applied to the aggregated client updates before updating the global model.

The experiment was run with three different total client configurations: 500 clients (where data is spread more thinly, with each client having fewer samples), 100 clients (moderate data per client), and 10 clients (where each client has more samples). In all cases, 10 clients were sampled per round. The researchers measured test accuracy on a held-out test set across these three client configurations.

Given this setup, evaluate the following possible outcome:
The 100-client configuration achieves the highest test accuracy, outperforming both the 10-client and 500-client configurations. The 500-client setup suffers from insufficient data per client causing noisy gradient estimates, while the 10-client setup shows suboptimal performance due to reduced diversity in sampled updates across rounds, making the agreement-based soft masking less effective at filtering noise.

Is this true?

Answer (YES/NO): YES